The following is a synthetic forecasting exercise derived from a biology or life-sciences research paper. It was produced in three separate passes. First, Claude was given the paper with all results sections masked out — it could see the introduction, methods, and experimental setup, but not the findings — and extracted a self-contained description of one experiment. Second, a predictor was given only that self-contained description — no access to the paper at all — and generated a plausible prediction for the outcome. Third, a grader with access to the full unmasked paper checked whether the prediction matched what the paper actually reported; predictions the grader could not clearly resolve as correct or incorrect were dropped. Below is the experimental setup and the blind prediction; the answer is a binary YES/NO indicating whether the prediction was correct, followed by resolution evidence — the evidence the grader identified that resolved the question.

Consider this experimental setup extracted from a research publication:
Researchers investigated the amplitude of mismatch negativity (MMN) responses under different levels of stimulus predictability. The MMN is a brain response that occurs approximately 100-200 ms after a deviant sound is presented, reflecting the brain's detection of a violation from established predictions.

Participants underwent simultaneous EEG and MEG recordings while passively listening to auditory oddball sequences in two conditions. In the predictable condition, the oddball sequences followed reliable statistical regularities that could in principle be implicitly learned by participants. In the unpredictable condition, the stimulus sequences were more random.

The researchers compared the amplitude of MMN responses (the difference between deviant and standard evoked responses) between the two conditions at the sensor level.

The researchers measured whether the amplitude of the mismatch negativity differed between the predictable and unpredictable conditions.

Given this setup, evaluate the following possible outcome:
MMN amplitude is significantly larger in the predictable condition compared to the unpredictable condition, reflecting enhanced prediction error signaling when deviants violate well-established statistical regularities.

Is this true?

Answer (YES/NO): NO